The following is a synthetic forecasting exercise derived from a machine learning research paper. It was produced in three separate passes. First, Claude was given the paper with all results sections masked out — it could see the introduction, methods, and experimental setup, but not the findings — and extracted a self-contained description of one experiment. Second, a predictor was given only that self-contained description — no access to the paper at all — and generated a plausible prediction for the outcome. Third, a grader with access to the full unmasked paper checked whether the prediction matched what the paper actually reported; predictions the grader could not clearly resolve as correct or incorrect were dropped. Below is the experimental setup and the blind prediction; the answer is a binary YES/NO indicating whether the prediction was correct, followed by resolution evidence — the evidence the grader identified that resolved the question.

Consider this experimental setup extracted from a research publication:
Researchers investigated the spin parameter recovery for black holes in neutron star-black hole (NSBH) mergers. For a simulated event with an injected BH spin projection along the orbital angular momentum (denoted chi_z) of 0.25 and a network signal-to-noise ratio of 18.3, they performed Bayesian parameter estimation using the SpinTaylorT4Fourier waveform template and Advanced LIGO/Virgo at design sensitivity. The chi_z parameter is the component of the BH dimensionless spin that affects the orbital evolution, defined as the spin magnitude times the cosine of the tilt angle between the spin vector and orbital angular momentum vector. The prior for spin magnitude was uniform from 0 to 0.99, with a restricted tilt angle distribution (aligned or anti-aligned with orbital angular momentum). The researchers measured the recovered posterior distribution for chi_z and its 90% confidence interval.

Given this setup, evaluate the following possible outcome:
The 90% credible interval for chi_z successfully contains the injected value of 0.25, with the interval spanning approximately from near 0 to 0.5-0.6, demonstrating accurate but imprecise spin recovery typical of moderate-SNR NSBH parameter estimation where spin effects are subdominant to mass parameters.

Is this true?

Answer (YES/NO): NO